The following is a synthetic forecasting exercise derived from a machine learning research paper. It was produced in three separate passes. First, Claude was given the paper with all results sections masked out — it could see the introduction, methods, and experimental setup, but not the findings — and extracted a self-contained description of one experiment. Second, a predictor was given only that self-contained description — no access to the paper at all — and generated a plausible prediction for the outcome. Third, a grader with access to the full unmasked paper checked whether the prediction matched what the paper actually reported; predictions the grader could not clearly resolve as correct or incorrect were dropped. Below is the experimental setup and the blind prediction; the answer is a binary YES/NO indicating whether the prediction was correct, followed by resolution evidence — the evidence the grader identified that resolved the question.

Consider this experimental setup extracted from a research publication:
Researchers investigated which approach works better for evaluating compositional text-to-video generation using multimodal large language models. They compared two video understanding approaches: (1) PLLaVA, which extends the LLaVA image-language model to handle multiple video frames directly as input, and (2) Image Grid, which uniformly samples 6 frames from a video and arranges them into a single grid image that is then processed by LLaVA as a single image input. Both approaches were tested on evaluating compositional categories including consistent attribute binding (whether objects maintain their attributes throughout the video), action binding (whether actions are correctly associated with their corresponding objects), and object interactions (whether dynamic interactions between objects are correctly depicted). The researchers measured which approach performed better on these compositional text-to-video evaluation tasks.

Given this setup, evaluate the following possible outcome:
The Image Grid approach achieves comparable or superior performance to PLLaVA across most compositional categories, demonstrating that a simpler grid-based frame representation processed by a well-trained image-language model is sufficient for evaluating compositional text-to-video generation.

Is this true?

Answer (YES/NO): YES